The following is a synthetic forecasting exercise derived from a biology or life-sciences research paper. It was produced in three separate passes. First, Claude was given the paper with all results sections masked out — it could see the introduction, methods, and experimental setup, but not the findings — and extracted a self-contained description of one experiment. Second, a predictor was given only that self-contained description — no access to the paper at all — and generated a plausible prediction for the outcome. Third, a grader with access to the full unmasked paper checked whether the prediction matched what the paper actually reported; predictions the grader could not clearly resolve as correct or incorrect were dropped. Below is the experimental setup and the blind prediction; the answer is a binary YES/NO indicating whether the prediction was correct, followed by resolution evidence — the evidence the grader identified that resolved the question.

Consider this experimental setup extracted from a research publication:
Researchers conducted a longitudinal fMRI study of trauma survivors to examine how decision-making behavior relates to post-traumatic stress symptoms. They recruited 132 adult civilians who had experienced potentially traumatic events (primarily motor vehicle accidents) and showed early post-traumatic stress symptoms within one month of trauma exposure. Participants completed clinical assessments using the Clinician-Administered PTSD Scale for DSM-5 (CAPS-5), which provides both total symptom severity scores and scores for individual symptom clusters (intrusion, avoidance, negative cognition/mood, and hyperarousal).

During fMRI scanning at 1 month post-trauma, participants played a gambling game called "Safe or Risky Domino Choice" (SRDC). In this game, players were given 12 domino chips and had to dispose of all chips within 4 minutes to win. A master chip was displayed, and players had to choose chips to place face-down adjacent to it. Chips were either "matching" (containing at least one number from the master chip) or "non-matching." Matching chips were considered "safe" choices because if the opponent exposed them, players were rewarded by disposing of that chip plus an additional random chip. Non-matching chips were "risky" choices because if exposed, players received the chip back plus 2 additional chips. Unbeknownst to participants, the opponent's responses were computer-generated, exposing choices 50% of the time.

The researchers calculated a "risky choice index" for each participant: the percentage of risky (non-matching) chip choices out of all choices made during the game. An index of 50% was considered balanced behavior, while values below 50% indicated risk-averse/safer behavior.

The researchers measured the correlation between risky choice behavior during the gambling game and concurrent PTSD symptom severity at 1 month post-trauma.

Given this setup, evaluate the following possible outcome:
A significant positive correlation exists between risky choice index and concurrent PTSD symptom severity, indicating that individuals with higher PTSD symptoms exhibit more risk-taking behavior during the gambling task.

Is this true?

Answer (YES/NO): NO